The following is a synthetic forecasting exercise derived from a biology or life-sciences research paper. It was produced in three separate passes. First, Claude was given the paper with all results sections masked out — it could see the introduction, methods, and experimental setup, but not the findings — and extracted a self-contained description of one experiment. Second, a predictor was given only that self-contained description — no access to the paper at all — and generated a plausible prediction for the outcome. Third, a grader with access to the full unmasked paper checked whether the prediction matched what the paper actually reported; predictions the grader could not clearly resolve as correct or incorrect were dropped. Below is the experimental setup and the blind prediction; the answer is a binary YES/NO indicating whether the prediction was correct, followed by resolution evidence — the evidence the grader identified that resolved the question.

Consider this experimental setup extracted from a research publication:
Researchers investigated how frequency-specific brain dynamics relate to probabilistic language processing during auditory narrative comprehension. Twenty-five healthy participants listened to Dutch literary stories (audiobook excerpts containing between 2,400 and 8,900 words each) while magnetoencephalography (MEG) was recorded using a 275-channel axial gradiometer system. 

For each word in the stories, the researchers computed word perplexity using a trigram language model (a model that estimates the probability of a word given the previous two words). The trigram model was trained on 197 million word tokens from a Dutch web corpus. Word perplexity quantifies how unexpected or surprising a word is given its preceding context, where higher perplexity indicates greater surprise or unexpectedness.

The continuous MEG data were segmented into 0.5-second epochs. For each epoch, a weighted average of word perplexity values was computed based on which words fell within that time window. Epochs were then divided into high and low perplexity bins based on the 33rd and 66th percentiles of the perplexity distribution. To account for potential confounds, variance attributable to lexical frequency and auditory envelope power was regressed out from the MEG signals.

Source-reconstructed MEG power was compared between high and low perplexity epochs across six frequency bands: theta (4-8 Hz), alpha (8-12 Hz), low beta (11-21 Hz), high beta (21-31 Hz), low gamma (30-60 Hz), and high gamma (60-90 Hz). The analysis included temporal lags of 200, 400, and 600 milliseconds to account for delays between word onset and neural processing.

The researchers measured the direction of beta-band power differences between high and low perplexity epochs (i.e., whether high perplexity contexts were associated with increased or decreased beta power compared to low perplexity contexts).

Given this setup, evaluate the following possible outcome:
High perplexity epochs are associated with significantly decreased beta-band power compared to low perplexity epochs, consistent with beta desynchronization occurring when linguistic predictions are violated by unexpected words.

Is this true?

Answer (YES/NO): YES